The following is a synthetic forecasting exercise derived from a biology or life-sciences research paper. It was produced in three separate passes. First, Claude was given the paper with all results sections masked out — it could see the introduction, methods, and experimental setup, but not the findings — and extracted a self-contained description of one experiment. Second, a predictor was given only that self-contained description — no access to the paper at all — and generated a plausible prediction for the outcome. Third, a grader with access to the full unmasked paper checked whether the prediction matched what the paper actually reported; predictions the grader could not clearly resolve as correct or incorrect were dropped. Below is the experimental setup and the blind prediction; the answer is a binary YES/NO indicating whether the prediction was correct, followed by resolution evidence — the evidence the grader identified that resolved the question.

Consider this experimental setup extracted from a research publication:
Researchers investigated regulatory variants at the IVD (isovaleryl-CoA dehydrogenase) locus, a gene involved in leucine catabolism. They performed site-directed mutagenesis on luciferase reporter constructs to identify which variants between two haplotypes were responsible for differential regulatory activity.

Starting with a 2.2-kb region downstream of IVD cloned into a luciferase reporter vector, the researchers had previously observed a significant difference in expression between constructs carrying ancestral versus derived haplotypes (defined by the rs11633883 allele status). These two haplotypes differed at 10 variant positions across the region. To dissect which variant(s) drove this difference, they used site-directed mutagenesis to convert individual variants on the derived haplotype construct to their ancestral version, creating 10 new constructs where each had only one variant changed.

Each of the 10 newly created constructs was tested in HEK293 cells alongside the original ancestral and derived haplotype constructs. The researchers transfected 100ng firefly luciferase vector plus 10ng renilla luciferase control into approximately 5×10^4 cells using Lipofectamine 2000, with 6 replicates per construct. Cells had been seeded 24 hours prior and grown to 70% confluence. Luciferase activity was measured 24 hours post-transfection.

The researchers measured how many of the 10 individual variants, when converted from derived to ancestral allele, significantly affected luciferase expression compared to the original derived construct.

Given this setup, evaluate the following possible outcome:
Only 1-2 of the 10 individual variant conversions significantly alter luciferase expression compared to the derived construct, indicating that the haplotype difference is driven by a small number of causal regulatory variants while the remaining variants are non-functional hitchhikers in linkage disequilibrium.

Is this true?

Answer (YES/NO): YES